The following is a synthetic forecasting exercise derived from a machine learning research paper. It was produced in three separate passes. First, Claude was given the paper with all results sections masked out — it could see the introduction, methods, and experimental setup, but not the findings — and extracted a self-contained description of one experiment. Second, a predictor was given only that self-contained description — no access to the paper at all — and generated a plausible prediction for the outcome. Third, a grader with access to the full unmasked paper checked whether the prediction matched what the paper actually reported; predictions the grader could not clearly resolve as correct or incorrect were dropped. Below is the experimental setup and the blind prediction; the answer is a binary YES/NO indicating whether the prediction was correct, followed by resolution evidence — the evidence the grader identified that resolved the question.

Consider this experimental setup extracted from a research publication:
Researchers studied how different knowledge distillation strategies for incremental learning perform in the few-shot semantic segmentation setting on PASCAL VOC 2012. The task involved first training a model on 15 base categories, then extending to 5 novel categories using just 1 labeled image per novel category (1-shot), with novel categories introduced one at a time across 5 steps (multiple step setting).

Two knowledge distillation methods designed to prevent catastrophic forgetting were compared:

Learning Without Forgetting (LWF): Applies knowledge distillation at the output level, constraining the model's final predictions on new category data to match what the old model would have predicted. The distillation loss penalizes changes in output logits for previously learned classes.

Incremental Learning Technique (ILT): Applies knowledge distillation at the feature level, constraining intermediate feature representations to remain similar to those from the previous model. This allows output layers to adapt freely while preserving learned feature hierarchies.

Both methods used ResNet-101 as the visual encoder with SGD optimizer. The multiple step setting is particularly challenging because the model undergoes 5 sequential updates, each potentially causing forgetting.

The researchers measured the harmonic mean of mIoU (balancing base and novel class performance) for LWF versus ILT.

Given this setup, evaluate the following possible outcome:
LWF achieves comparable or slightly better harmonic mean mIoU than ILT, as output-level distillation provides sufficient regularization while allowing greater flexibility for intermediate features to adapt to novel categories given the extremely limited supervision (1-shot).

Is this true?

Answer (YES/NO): YES